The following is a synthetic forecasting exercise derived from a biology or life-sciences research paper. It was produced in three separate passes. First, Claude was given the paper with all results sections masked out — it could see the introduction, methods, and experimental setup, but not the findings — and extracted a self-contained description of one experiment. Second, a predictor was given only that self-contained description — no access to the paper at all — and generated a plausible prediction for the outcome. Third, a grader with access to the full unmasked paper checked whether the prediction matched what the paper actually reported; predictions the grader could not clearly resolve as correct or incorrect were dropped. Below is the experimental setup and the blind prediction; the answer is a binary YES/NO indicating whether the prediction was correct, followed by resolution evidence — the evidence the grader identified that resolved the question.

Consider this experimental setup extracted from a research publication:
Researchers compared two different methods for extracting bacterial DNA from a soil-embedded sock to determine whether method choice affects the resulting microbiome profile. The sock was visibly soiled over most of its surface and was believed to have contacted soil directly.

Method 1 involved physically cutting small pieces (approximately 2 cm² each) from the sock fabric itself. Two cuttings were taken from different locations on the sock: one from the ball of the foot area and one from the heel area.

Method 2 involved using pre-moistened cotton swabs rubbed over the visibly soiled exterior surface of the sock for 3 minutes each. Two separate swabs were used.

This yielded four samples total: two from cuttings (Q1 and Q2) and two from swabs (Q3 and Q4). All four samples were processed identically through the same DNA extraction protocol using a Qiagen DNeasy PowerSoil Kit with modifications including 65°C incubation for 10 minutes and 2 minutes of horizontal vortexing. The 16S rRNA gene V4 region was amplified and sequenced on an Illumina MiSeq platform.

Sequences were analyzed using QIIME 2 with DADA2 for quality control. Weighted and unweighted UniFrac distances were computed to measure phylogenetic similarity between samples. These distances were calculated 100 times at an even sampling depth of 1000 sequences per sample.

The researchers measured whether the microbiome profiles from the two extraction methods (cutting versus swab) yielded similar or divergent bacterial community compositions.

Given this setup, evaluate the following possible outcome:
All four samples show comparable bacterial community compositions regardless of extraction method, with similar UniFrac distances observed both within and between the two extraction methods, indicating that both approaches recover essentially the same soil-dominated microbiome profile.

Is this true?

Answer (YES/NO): NO